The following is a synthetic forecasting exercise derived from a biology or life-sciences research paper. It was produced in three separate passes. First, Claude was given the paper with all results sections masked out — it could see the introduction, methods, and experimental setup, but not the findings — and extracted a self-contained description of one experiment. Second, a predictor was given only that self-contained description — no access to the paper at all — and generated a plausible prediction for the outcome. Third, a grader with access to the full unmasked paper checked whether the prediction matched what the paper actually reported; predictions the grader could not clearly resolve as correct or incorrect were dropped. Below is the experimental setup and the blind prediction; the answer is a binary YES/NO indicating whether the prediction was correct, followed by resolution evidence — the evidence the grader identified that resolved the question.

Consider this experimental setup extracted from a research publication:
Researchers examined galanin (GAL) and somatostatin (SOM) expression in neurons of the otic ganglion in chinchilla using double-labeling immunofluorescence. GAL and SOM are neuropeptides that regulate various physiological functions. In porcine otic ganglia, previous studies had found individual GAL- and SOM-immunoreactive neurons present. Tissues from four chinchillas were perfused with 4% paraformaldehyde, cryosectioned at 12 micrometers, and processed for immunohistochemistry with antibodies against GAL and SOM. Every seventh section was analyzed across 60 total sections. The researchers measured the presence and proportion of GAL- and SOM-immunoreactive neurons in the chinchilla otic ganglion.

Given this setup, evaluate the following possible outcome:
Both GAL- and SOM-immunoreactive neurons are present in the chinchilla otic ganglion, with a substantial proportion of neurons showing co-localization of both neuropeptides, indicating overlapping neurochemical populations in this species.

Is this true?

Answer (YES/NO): NO